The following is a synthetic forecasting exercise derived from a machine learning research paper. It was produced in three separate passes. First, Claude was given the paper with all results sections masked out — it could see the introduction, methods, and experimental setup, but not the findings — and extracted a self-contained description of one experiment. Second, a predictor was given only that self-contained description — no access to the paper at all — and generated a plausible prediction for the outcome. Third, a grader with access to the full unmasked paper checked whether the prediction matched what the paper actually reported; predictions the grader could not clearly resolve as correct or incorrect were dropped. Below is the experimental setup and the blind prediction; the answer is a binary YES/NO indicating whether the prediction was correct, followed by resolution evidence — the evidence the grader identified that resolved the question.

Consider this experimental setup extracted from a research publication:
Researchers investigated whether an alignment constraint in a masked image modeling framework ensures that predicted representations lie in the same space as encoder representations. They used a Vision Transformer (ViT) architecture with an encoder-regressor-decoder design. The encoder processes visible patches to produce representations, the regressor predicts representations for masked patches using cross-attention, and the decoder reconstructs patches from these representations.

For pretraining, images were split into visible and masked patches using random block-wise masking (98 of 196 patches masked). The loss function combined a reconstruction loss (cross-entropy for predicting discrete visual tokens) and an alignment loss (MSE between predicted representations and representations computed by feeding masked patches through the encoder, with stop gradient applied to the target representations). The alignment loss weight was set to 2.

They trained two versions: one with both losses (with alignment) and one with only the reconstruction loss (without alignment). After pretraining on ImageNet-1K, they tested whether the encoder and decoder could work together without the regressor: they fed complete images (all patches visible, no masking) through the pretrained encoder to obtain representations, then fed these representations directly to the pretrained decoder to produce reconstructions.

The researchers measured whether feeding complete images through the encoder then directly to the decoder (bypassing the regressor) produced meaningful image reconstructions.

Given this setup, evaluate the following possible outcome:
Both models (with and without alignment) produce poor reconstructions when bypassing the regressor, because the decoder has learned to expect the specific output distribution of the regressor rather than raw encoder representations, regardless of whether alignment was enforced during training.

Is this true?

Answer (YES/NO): NO